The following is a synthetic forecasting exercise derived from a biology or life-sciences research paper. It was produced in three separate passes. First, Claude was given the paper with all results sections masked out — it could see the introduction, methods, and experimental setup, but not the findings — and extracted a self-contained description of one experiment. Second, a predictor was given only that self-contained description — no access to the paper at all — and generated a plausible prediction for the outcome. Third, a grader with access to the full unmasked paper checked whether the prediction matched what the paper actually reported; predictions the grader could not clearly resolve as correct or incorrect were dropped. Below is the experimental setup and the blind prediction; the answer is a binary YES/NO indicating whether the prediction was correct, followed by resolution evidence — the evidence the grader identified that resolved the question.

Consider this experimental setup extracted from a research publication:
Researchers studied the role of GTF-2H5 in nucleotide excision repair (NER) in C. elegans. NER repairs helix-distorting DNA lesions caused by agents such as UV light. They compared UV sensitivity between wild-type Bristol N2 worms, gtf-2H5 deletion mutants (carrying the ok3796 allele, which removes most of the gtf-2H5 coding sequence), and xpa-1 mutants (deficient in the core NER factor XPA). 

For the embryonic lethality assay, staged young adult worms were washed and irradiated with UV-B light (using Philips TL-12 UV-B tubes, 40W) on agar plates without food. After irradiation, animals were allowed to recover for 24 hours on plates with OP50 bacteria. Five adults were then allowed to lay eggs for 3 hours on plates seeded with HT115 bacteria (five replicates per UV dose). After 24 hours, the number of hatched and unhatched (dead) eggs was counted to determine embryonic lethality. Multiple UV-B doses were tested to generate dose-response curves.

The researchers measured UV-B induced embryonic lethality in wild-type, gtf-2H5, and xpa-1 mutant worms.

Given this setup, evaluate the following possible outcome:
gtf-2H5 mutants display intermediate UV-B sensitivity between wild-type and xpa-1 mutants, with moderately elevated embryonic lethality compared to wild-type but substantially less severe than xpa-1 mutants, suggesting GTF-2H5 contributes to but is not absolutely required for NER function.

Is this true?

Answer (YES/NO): NO